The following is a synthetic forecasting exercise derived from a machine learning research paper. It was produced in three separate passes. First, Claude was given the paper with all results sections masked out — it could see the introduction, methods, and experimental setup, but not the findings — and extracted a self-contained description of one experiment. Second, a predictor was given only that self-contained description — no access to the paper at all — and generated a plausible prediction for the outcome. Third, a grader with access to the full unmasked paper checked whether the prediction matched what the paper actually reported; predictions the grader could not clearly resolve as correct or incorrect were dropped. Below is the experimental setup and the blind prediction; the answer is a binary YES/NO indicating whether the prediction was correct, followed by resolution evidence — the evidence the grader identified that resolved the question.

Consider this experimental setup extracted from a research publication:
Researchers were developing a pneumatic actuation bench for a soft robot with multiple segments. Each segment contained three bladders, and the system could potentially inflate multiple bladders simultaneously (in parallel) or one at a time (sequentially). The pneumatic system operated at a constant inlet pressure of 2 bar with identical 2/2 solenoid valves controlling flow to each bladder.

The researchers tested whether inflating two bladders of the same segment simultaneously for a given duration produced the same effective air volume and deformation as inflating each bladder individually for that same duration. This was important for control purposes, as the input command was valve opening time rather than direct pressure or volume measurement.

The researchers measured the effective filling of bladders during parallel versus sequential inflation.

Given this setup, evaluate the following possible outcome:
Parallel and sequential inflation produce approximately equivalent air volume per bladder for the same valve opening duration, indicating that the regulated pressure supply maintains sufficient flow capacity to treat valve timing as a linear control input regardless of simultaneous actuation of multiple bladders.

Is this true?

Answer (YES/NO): NO